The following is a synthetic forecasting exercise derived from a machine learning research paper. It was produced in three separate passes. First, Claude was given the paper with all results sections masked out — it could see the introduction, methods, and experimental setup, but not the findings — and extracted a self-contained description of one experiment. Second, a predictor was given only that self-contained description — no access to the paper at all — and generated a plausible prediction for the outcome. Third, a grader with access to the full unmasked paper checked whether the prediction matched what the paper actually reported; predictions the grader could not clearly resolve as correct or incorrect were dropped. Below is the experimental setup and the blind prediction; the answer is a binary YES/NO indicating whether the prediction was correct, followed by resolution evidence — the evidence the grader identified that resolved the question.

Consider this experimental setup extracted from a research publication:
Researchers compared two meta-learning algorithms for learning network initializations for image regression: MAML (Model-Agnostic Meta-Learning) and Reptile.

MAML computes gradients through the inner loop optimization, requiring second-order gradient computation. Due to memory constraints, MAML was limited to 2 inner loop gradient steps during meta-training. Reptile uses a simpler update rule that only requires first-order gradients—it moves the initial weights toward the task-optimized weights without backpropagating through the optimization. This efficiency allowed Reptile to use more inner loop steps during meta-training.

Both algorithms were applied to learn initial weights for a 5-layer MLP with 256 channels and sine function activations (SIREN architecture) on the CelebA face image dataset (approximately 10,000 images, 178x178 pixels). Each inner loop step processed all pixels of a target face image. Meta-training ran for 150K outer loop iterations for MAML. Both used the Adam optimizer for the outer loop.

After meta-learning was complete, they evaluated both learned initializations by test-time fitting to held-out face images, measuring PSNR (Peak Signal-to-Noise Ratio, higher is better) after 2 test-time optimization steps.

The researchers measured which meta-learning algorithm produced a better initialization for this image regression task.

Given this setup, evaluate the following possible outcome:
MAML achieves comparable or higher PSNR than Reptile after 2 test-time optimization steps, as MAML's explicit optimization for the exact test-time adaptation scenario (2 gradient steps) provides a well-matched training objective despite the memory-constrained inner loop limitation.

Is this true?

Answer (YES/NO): YES